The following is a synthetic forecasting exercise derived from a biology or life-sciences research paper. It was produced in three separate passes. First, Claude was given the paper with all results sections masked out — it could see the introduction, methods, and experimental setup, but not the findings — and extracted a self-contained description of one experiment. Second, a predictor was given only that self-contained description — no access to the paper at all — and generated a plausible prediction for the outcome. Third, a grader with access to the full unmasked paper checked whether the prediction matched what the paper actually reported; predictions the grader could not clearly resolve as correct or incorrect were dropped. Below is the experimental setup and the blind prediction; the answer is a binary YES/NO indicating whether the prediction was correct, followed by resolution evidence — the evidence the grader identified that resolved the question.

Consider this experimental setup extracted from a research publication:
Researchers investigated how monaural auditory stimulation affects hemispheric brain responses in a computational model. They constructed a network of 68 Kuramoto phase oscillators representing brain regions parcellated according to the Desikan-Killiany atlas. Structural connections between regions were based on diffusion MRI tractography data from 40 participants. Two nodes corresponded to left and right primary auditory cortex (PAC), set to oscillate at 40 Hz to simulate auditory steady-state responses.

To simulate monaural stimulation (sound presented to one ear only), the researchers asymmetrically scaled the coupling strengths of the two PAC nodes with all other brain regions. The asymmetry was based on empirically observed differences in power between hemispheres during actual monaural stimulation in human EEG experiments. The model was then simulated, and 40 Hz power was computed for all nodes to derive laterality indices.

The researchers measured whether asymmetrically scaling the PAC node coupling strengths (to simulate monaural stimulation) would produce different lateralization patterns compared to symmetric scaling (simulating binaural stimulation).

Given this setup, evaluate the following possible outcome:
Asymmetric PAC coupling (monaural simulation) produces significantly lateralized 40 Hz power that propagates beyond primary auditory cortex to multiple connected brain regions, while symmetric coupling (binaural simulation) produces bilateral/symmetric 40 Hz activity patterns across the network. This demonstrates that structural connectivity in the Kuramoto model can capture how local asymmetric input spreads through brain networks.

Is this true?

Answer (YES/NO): NO